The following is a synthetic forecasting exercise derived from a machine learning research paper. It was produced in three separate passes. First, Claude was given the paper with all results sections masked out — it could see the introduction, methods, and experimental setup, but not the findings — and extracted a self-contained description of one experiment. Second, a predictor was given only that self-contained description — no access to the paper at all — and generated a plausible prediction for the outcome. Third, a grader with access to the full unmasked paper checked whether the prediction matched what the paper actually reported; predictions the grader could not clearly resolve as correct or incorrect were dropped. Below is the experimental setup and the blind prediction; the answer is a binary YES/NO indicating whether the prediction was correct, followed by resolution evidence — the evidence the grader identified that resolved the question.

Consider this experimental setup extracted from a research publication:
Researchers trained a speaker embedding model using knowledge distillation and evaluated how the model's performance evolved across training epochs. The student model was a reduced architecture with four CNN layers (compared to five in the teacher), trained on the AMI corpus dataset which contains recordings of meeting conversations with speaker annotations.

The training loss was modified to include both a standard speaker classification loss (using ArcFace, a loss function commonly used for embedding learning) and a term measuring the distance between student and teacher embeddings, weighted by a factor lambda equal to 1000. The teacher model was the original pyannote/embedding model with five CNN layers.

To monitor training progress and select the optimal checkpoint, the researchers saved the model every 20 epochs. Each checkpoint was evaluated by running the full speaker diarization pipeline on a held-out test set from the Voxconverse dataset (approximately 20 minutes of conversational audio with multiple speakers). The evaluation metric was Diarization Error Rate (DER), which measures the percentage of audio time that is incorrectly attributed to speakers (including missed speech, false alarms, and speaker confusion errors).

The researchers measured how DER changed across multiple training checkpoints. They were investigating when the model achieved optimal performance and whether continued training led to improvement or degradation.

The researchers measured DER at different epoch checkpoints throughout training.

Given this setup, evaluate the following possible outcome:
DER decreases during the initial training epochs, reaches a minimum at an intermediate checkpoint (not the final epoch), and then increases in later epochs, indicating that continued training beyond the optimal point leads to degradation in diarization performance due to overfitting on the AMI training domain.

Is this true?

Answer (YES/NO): YES